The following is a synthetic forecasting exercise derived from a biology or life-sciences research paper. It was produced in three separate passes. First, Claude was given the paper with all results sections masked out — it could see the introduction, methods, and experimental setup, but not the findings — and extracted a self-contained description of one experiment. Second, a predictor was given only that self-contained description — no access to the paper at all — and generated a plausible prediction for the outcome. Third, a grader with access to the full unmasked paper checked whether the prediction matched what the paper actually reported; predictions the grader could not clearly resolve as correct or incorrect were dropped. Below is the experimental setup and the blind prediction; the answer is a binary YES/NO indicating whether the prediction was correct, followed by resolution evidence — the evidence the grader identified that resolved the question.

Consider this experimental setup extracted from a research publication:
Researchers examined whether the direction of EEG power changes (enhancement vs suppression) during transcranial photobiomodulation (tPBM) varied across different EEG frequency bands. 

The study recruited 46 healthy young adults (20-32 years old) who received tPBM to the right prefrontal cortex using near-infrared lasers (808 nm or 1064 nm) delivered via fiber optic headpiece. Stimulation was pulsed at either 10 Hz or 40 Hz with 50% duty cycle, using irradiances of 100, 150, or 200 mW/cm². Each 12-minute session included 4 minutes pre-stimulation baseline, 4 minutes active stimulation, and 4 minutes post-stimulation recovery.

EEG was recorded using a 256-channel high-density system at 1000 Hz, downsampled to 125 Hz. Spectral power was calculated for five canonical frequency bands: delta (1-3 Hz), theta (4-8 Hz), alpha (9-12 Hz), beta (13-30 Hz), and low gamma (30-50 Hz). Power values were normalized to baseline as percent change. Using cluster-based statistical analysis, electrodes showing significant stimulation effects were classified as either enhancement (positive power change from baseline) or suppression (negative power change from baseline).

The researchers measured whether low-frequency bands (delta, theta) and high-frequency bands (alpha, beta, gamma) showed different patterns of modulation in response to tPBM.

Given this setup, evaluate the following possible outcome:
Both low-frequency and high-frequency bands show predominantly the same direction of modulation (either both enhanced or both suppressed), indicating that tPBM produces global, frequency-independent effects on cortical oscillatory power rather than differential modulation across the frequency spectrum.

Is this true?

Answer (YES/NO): NO